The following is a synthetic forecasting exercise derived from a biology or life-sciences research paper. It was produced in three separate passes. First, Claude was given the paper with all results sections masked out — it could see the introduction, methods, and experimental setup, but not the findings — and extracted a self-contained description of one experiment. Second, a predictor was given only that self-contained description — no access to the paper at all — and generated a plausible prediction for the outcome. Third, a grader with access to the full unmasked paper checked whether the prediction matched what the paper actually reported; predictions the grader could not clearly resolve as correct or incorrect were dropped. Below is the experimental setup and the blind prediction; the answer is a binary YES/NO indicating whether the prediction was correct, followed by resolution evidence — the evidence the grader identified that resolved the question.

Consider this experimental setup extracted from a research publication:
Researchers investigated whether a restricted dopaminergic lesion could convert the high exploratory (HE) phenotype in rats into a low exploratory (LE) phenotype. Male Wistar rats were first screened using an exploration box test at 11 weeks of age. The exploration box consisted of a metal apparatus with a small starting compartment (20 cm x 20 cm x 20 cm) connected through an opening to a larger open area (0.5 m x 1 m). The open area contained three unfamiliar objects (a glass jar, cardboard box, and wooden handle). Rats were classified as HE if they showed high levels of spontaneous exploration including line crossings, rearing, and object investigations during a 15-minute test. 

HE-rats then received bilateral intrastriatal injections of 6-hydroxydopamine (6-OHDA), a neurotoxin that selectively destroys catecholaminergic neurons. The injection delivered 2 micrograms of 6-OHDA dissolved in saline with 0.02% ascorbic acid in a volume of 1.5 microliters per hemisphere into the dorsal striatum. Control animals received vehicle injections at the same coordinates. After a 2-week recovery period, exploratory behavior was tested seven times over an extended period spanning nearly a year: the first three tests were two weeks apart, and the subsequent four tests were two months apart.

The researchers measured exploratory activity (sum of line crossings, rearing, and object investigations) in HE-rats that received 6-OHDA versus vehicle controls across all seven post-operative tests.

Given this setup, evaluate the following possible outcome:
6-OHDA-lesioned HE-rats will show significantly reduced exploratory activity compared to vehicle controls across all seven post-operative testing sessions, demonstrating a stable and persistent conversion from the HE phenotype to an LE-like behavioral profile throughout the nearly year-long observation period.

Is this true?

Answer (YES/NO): NO